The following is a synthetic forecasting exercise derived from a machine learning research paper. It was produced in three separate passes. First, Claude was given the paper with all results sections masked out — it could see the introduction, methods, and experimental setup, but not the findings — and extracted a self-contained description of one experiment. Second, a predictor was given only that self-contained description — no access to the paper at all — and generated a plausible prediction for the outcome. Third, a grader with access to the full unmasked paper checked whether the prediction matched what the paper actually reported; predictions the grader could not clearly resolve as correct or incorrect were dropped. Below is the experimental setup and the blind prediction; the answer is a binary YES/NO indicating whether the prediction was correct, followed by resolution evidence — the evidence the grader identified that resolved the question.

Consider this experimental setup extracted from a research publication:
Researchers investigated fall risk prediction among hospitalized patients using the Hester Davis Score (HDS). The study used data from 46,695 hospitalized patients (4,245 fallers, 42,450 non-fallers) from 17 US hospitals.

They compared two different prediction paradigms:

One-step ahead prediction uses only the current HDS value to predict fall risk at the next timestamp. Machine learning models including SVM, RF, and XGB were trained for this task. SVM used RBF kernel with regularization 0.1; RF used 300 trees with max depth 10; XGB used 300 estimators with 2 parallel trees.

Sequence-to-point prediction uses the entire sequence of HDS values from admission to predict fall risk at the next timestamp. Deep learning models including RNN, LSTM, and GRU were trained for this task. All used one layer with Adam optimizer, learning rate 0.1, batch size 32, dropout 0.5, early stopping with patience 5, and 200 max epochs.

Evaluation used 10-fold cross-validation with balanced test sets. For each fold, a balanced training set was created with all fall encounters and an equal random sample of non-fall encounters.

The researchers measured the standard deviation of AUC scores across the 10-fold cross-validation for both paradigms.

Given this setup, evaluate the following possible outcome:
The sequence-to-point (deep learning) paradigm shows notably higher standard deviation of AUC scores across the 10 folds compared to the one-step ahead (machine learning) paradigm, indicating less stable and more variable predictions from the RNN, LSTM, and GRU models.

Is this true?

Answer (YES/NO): YES